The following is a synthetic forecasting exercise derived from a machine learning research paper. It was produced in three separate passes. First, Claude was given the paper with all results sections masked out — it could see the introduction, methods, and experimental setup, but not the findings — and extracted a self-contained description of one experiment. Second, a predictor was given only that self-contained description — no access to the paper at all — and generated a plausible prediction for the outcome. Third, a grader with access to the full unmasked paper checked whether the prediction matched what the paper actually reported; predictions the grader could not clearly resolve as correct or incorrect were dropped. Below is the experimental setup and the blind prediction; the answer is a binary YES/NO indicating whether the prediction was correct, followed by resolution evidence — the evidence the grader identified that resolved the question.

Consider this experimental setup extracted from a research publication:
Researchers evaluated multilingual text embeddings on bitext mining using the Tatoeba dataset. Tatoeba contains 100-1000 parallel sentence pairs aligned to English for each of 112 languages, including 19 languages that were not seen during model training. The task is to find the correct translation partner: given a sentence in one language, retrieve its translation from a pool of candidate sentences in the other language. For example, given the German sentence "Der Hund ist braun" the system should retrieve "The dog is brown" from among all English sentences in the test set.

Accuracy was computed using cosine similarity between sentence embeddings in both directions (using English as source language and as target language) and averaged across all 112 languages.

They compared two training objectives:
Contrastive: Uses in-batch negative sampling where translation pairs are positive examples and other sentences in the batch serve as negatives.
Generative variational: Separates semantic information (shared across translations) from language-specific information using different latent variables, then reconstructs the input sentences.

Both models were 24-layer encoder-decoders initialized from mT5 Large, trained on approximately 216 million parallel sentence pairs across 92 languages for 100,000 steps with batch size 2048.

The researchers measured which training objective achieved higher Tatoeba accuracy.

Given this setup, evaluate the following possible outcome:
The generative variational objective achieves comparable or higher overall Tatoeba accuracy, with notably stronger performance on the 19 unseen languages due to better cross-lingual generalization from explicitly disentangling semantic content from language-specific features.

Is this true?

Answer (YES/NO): NO